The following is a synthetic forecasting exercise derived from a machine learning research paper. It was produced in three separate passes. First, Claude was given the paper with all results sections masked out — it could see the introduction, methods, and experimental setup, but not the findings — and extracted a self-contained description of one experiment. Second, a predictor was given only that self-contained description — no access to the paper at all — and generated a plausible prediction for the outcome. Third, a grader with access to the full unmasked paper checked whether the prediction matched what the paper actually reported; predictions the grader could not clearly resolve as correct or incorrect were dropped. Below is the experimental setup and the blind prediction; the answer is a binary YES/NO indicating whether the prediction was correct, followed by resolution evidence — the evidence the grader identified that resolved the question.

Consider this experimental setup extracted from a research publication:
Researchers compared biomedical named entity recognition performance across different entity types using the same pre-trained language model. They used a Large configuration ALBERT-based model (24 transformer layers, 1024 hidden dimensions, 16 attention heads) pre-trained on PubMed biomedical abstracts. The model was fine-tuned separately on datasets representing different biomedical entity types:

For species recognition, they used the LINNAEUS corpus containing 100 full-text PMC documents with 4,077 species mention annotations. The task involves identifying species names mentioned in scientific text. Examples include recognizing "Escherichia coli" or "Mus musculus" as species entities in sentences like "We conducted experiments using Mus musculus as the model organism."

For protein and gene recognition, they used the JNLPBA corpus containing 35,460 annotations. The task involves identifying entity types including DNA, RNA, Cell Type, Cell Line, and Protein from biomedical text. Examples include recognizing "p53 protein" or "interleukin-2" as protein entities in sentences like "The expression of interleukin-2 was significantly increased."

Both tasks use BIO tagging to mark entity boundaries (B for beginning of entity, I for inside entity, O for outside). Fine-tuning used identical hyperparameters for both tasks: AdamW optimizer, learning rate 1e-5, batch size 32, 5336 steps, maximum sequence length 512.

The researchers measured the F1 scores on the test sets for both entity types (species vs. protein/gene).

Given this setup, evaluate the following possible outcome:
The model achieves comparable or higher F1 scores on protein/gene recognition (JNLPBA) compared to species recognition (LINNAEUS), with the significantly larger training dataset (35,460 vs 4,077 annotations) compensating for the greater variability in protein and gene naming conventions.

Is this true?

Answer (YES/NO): NO